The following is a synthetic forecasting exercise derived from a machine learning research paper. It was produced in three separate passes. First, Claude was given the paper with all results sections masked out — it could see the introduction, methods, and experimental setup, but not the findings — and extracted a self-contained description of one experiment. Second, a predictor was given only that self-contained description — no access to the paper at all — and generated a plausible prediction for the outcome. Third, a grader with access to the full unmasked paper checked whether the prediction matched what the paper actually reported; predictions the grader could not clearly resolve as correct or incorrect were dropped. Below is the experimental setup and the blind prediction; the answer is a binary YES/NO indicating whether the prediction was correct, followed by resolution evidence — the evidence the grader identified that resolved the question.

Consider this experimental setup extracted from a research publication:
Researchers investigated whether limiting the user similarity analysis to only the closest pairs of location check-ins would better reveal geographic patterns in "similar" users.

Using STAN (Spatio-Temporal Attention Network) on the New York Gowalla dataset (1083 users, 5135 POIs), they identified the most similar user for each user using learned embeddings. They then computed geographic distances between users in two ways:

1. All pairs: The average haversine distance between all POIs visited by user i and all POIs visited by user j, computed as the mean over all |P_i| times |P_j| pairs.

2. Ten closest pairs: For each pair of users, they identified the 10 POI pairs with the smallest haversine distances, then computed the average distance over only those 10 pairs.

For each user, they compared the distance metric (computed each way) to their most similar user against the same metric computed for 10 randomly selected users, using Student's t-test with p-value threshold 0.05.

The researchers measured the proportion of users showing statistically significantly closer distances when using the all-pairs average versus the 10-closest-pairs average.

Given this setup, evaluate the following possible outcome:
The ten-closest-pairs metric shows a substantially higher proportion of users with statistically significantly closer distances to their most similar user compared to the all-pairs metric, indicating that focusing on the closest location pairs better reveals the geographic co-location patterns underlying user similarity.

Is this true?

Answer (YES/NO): NO